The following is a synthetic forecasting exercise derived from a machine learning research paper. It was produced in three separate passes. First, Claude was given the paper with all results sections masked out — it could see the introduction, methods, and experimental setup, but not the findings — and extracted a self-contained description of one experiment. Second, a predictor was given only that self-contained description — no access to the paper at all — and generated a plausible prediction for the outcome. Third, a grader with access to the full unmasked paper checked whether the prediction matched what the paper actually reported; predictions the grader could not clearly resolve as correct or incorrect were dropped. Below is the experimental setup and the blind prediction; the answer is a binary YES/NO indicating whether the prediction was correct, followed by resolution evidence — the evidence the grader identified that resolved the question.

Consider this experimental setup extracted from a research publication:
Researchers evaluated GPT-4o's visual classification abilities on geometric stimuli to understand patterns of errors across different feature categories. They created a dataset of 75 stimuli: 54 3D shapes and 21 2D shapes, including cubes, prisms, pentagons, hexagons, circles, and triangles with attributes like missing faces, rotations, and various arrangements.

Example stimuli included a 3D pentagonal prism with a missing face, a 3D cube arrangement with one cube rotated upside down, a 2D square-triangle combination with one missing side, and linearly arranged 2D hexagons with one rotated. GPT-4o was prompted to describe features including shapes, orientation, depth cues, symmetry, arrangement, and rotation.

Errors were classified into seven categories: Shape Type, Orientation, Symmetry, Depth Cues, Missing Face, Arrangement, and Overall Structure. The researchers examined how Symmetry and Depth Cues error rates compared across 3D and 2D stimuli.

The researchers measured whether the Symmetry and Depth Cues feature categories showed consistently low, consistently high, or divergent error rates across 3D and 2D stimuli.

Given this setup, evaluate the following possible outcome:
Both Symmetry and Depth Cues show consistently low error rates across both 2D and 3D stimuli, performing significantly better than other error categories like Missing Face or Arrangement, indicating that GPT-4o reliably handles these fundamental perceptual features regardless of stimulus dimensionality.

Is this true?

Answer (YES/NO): YES